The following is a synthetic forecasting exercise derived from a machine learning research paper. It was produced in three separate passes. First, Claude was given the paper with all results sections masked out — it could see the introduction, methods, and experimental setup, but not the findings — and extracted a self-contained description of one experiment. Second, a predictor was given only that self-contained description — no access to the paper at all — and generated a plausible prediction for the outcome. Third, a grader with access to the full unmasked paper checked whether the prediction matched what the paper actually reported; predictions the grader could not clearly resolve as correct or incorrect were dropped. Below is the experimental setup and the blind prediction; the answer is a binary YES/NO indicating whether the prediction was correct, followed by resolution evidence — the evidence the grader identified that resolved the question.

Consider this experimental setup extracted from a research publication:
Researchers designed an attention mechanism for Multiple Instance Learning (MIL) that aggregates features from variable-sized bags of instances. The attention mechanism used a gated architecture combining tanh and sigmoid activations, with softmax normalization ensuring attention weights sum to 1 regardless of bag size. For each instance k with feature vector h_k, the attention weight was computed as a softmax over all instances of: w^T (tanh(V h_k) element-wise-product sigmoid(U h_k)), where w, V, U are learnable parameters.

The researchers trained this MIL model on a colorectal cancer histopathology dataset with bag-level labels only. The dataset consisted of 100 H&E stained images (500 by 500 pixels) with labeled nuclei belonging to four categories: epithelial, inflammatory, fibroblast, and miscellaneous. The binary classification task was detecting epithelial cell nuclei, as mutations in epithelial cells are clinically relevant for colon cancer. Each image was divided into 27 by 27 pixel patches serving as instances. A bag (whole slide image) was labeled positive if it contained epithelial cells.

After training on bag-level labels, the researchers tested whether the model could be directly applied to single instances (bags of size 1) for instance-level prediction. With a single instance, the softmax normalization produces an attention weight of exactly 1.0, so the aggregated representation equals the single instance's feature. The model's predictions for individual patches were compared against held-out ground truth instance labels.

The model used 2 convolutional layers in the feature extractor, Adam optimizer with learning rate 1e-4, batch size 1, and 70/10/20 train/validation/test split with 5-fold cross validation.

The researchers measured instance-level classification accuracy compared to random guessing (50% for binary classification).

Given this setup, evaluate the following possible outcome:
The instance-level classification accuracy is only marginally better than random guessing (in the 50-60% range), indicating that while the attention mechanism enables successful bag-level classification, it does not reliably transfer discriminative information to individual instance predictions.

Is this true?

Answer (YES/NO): NO